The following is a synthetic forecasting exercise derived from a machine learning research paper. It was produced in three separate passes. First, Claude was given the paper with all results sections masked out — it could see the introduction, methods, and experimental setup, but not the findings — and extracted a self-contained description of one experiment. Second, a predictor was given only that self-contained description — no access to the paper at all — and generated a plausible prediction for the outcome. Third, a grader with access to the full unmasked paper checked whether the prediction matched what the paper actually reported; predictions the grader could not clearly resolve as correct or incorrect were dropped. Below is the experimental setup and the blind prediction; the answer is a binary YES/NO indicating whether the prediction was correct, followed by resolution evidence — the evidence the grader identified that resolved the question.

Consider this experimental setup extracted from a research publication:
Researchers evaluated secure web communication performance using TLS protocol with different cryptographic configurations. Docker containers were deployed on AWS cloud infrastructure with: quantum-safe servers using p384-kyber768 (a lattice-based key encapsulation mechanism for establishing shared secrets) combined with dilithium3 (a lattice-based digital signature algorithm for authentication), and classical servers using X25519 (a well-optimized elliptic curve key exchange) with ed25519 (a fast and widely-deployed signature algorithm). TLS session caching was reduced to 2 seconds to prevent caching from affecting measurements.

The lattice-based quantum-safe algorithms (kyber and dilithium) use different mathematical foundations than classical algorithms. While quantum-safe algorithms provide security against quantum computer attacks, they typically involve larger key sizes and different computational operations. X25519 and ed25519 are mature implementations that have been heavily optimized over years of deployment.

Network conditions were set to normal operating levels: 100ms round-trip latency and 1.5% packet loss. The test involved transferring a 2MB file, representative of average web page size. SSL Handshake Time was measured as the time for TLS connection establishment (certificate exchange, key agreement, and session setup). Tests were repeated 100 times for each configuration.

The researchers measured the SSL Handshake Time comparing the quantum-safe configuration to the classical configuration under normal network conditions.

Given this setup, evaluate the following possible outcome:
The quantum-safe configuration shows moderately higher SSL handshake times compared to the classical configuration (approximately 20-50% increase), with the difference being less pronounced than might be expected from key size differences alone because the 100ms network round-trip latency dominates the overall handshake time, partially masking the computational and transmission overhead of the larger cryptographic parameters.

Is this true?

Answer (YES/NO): NO